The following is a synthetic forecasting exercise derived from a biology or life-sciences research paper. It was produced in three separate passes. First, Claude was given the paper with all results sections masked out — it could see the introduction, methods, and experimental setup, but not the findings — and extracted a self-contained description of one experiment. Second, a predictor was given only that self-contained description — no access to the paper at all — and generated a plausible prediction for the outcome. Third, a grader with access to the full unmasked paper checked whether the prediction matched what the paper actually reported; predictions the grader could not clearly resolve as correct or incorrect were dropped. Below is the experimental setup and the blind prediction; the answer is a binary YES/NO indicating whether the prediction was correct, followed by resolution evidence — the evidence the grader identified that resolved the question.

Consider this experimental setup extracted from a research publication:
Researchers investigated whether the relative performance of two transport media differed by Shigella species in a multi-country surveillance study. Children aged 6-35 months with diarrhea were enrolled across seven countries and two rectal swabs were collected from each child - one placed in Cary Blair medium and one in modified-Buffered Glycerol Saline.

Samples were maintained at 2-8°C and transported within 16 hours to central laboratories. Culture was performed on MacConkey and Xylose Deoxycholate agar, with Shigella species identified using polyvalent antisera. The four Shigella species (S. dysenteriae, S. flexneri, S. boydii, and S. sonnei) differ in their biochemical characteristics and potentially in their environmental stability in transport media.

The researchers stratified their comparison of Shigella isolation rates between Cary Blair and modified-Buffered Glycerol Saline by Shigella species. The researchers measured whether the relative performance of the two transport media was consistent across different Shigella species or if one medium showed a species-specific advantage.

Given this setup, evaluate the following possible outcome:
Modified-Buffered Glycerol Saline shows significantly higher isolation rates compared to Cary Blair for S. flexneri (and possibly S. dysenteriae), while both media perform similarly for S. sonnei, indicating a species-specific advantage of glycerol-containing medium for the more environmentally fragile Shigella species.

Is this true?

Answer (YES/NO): NO